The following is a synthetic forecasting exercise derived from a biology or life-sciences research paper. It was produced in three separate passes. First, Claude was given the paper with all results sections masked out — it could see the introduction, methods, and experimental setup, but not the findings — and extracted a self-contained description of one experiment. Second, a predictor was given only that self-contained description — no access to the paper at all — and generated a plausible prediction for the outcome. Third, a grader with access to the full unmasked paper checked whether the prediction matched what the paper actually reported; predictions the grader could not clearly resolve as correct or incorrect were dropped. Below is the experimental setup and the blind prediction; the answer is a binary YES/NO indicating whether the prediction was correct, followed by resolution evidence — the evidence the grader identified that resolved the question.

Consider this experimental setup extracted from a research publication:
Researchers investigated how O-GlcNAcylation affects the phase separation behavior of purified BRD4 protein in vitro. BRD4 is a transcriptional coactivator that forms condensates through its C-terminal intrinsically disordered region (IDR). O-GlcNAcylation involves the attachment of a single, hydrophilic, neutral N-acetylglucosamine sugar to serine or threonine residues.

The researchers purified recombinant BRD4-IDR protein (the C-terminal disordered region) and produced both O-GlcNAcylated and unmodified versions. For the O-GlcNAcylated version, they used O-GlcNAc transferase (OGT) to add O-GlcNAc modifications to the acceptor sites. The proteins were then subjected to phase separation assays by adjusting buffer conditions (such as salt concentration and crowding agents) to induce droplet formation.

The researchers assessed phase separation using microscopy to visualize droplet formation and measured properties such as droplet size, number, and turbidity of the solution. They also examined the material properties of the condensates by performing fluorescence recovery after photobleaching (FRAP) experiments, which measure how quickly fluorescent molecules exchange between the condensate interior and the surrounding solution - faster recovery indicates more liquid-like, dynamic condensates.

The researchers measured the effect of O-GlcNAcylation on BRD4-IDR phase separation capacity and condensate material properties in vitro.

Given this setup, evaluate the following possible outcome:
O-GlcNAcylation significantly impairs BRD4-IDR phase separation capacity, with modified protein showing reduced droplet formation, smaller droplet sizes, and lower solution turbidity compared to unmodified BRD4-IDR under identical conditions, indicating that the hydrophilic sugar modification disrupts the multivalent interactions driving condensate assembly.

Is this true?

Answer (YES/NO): YES